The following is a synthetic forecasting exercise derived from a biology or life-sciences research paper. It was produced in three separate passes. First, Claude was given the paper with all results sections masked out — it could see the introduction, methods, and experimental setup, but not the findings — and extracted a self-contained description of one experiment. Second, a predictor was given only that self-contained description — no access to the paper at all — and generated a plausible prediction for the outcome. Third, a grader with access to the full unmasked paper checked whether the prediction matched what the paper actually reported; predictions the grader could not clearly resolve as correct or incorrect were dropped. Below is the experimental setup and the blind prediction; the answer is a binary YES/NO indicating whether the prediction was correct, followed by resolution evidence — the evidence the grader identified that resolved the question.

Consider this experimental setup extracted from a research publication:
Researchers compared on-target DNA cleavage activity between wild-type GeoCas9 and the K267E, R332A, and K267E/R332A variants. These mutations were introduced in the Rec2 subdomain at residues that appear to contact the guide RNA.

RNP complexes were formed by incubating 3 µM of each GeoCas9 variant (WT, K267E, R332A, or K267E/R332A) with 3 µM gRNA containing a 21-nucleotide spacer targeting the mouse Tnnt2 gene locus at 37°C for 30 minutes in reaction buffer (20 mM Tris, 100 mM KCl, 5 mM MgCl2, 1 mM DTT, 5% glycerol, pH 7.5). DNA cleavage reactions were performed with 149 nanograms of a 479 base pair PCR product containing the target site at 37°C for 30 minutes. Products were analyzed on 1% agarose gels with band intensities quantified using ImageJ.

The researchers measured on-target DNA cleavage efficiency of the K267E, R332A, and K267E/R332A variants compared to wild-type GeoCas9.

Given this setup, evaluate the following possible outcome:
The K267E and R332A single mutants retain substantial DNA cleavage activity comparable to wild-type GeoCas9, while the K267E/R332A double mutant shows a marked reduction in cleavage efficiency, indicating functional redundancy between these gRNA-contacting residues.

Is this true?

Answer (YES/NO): NO